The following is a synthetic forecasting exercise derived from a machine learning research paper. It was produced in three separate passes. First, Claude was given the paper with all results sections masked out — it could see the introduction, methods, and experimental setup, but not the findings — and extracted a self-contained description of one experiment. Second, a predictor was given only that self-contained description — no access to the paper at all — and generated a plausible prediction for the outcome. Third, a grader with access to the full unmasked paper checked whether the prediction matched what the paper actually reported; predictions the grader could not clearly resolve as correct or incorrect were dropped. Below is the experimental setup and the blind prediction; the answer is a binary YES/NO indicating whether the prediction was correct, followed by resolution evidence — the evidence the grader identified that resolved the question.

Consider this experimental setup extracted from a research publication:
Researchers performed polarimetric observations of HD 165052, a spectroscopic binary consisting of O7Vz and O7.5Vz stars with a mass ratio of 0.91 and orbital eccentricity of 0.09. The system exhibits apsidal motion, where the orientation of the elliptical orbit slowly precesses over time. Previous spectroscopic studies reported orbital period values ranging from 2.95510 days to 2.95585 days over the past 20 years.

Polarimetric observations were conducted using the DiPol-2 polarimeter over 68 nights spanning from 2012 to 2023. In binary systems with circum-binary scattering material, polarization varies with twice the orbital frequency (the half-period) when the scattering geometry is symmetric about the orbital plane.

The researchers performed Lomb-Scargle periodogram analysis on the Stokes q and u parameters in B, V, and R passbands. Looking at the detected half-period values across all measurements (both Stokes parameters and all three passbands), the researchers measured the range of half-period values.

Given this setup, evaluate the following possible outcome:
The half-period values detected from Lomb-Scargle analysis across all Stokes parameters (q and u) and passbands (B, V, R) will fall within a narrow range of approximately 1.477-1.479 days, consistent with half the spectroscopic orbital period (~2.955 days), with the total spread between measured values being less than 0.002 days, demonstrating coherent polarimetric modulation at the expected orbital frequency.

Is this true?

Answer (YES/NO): YES